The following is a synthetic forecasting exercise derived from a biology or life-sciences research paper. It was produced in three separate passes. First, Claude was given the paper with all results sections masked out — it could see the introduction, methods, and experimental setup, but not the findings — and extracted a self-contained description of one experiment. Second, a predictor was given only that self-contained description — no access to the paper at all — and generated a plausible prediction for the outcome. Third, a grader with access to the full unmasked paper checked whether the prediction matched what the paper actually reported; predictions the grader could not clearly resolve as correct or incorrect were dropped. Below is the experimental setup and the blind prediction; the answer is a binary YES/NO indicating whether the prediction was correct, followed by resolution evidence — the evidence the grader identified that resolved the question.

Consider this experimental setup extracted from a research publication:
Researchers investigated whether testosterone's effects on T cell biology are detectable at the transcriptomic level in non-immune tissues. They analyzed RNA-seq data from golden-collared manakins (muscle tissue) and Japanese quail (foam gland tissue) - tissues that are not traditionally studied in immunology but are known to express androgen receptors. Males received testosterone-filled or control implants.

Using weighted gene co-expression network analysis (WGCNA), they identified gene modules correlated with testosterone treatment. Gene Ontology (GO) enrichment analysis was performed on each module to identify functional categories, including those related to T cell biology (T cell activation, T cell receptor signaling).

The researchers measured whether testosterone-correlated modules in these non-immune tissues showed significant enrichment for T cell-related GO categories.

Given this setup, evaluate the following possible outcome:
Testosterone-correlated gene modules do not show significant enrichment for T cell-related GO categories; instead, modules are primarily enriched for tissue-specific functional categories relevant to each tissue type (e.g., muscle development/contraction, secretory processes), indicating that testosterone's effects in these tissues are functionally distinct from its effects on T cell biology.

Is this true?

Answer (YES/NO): NO